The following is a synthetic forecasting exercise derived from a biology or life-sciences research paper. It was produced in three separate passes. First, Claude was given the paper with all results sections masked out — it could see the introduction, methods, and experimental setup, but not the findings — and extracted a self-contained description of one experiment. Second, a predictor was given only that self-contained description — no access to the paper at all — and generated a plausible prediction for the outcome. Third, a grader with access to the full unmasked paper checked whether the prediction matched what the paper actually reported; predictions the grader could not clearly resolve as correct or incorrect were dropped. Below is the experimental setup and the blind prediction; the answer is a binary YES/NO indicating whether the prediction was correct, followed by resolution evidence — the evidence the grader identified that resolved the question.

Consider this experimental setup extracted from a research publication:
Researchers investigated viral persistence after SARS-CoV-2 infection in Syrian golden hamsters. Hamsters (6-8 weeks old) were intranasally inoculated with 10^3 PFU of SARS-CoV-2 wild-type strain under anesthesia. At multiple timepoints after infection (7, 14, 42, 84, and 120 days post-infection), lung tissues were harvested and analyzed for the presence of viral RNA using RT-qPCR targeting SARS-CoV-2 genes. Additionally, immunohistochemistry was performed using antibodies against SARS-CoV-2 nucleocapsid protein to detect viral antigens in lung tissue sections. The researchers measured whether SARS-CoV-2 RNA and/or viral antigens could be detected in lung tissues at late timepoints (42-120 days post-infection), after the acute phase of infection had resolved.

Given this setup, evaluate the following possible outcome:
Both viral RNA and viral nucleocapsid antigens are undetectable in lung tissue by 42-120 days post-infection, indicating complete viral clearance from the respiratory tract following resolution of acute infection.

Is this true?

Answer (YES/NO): NO